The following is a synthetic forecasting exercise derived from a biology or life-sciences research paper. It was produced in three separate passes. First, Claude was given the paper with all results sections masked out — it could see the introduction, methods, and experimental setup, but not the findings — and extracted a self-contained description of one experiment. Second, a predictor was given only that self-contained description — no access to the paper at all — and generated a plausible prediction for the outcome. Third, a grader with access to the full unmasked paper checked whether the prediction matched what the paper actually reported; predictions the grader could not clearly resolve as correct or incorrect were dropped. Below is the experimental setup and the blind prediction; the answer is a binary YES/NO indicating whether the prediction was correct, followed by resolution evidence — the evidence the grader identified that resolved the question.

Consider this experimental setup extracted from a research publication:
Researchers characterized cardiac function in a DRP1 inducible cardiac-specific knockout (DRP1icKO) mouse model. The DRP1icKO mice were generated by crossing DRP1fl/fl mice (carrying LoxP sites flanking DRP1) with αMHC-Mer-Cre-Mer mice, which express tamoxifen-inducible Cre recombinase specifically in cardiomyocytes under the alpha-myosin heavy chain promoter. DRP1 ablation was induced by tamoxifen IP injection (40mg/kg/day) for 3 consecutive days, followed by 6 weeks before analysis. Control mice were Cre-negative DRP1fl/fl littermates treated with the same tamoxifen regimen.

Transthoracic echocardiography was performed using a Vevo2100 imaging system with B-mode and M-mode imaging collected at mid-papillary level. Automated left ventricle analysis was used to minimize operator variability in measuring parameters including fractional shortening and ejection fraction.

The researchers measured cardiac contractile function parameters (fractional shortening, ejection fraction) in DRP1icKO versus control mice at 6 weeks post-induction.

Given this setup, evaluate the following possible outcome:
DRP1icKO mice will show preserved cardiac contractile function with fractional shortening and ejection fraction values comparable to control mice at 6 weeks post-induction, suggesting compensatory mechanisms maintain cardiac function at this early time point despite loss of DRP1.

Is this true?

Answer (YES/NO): NO